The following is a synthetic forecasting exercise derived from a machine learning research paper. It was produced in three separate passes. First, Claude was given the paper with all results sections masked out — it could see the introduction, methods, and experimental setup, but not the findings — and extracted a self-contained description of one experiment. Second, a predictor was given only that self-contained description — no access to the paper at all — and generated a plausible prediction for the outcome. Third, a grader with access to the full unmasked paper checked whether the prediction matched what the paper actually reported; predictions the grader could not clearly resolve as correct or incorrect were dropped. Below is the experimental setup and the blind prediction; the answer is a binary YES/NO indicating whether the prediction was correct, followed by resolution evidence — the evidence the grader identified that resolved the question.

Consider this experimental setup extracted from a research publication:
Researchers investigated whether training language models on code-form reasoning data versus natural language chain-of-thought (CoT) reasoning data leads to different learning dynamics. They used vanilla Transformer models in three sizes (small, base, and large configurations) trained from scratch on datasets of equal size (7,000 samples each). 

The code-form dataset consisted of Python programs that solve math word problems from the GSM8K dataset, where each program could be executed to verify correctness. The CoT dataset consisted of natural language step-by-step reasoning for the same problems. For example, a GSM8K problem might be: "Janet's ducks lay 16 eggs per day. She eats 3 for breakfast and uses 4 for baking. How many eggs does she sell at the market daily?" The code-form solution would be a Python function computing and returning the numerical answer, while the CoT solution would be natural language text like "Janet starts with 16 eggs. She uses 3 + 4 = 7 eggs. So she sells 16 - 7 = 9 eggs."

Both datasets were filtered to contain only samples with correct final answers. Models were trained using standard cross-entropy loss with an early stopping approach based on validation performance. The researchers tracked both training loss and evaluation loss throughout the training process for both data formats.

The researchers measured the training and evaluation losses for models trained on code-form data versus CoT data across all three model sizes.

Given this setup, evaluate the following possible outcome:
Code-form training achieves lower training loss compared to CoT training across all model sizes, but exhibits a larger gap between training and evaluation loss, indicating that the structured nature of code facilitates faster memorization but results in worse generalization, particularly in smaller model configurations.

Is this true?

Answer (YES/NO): NO